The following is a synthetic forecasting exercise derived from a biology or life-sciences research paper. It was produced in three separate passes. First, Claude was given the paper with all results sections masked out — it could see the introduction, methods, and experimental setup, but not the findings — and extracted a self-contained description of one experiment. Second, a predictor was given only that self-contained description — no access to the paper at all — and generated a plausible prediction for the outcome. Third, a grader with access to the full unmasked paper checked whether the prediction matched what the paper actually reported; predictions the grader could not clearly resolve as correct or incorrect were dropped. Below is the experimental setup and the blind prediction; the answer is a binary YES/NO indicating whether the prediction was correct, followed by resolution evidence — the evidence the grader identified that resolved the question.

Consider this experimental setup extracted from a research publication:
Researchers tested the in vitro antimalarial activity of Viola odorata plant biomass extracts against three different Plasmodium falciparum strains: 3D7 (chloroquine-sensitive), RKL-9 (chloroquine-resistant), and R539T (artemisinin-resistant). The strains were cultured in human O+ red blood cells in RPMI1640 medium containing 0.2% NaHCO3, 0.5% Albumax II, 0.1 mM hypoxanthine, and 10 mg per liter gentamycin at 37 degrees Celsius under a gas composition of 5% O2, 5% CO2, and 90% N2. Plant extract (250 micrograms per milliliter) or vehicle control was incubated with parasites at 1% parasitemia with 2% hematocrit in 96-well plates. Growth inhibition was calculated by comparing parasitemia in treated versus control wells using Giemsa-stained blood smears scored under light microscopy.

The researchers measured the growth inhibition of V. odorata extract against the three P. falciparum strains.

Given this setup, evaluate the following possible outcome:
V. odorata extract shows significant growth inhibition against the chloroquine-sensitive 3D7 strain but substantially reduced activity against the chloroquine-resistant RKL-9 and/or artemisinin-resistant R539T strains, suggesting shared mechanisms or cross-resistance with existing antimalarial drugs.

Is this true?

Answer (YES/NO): NO